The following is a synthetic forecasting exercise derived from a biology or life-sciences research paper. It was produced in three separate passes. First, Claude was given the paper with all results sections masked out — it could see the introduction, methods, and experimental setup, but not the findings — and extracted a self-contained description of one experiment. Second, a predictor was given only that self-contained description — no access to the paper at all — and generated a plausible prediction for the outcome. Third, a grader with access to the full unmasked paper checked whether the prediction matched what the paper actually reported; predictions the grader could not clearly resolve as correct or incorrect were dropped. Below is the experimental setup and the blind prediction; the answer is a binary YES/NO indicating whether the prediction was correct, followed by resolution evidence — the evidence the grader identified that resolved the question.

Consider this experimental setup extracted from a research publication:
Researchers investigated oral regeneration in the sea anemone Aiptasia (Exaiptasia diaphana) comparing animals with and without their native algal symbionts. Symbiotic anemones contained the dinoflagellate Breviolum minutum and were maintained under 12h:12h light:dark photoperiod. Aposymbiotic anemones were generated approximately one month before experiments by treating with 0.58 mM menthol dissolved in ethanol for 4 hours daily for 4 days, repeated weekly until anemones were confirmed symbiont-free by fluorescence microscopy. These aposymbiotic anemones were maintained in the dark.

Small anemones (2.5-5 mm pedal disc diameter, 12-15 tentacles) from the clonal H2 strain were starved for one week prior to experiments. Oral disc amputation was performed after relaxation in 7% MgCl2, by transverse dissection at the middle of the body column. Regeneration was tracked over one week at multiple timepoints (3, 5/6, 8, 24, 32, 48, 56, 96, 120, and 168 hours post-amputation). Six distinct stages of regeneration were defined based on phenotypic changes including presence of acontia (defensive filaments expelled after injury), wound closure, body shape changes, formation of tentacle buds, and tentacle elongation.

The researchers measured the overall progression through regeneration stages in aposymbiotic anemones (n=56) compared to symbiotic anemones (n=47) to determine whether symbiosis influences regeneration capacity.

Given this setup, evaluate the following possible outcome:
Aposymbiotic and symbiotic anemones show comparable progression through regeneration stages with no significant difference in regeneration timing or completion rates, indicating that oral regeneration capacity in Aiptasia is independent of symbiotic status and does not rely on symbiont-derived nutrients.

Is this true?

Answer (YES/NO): NO